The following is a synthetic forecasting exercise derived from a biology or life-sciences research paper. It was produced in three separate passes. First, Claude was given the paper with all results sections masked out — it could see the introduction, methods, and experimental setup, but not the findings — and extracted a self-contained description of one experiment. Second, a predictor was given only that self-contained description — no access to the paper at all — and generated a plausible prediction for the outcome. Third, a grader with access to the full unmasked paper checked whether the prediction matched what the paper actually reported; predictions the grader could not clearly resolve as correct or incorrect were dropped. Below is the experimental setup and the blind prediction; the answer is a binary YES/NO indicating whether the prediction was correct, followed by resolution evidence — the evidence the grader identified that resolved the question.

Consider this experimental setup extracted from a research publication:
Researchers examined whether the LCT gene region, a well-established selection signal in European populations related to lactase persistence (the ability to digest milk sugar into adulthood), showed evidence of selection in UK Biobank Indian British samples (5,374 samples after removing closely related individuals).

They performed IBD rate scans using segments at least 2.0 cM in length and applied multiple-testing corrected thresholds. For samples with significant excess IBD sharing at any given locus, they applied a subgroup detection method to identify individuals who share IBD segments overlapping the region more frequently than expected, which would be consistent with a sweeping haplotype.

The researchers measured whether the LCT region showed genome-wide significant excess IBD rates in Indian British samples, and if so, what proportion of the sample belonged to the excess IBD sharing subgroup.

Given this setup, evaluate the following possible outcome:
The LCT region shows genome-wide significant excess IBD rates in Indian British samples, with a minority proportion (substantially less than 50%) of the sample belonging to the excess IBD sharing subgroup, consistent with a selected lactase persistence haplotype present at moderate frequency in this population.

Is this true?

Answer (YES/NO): YES